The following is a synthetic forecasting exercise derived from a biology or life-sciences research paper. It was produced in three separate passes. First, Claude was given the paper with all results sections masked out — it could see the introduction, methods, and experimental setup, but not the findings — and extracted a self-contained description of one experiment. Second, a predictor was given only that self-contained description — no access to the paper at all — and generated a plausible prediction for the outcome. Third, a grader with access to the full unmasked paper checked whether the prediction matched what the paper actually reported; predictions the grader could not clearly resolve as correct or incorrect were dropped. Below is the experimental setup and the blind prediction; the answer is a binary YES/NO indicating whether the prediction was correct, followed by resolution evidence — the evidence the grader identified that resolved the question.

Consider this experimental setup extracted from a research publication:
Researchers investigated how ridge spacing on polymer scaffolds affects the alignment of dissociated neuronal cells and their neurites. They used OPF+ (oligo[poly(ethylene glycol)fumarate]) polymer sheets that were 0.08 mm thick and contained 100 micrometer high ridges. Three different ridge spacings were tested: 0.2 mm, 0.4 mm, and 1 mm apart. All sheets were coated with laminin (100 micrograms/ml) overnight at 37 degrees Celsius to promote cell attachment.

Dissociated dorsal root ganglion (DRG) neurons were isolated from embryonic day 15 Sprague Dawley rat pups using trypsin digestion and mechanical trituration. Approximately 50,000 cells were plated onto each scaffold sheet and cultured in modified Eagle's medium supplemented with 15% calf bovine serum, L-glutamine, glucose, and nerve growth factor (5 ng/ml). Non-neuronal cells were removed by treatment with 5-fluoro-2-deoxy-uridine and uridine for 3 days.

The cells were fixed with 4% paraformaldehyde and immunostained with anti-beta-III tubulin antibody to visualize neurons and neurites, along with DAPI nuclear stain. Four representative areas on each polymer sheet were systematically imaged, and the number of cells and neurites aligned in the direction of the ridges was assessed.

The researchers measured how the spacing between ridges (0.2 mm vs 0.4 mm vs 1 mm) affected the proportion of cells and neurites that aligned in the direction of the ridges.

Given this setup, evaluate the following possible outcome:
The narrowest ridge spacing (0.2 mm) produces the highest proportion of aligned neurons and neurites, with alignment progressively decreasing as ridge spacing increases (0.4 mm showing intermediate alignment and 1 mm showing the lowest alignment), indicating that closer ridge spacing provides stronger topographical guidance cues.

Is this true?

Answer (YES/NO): YES